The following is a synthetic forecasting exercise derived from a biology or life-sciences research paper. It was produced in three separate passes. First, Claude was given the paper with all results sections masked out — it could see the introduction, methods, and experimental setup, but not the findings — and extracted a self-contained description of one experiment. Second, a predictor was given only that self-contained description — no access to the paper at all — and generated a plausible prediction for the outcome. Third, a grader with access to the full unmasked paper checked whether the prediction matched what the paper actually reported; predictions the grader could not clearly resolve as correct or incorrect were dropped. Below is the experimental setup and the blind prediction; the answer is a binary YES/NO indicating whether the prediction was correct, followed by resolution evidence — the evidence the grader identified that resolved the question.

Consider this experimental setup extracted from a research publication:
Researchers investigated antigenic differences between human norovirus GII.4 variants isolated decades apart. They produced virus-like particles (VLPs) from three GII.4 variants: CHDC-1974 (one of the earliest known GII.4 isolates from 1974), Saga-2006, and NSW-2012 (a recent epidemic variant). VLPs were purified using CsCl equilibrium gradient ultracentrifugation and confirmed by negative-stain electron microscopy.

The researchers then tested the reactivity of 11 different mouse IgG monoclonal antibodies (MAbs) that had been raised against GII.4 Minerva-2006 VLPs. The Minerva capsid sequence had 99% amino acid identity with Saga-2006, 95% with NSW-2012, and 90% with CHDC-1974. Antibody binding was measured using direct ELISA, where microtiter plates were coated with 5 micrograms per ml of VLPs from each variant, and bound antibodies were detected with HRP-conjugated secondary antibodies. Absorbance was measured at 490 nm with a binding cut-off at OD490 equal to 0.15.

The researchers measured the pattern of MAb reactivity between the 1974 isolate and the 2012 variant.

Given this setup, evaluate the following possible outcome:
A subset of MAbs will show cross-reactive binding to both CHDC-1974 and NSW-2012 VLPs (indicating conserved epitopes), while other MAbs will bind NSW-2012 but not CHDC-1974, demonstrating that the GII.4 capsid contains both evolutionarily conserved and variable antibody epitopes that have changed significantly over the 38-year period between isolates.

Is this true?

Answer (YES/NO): YES